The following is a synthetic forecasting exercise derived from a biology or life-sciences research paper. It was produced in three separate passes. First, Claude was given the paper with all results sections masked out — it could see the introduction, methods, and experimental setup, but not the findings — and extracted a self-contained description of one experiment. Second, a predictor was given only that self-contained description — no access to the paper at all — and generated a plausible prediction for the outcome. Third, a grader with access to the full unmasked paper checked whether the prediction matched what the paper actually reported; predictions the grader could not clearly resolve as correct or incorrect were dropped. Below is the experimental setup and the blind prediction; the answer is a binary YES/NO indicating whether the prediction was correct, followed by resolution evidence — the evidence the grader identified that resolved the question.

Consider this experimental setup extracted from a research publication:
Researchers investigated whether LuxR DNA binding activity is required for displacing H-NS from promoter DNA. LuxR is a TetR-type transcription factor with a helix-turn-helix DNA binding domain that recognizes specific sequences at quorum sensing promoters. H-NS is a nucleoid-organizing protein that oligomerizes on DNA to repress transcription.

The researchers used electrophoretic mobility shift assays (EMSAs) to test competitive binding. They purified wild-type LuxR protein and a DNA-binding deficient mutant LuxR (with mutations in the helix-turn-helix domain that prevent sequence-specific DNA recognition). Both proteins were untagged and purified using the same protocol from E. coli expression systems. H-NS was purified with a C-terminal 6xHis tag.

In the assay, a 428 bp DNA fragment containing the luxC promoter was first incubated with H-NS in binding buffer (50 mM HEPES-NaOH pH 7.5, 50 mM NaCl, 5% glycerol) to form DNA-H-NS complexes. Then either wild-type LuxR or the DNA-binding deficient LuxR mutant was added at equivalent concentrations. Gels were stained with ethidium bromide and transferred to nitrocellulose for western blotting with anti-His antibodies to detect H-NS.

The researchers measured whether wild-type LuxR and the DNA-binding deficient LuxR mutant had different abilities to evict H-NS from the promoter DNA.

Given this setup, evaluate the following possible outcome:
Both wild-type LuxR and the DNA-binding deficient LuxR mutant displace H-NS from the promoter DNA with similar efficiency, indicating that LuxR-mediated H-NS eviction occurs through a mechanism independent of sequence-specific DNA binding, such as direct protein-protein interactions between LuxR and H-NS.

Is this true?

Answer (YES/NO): NO